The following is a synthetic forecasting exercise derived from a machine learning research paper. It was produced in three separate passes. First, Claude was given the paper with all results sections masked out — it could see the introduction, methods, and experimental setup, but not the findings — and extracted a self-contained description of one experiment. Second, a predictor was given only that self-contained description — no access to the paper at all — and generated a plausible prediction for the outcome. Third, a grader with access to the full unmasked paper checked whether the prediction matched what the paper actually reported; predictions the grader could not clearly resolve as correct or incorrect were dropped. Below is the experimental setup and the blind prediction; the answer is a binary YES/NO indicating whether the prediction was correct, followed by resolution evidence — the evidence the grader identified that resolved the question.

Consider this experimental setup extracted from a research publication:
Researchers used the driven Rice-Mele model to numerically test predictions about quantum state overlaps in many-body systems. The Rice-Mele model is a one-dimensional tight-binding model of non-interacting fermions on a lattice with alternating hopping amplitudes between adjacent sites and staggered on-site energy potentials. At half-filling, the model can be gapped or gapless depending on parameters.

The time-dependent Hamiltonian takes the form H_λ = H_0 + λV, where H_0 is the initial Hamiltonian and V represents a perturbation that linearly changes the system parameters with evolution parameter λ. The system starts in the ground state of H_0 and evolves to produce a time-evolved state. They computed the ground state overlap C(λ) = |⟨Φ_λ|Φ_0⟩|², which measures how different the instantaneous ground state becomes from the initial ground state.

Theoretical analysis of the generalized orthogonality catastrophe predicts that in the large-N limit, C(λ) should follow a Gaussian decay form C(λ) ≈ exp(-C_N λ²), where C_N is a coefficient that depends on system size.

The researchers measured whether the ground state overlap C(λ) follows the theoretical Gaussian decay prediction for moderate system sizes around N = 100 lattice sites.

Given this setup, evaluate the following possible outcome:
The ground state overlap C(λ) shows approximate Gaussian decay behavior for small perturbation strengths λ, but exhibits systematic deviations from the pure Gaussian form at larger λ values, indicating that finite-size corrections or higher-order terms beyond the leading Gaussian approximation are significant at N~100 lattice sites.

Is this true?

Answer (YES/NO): NO